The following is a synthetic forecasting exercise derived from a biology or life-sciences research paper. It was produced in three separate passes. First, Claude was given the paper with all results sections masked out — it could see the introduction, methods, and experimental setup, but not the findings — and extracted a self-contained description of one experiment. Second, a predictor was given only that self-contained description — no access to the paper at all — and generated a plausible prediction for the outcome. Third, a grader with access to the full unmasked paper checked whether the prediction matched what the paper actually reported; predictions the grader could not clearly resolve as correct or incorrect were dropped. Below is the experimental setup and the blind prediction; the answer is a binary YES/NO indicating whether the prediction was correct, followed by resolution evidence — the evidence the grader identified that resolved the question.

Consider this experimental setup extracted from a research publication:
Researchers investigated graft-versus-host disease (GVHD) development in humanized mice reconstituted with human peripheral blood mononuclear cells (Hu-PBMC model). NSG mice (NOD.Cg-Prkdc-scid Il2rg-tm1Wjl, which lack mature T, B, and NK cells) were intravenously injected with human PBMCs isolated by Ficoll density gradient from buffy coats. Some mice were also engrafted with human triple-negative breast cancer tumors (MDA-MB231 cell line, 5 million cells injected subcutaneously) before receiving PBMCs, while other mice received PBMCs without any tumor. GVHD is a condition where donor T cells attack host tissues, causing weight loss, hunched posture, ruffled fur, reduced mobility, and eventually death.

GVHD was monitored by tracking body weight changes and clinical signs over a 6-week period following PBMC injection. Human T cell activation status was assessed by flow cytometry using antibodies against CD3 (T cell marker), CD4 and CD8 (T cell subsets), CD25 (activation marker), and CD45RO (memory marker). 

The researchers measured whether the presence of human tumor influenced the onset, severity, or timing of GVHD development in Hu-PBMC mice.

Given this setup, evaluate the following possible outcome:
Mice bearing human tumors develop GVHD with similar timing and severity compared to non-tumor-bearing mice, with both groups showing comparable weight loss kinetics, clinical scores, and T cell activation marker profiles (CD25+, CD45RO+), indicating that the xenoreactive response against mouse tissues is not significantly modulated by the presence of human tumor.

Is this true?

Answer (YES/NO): NO